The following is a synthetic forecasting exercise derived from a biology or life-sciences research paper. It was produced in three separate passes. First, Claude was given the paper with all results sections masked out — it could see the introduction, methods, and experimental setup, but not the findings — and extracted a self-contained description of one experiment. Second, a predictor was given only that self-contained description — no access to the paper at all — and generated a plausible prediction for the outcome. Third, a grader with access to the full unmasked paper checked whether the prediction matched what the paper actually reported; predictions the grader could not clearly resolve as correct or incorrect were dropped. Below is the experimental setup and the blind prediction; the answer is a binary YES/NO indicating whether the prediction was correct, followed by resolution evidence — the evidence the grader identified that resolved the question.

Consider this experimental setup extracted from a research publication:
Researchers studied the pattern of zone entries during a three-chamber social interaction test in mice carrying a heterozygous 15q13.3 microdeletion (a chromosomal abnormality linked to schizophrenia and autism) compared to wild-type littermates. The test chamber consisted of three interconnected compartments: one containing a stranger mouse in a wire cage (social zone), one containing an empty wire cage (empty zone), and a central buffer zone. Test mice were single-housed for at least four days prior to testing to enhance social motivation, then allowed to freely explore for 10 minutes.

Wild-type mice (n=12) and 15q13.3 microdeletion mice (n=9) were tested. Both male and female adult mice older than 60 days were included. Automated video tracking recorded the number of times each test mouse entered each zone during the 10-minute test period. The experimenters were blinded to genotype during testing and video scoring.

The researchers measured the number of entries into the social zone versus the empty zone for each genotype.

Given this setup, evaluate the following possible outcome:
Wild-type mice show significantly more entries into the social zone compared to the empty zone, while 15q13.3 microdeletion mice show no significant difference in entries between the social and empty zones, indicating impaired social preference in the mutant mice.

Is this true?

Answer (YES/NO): YES